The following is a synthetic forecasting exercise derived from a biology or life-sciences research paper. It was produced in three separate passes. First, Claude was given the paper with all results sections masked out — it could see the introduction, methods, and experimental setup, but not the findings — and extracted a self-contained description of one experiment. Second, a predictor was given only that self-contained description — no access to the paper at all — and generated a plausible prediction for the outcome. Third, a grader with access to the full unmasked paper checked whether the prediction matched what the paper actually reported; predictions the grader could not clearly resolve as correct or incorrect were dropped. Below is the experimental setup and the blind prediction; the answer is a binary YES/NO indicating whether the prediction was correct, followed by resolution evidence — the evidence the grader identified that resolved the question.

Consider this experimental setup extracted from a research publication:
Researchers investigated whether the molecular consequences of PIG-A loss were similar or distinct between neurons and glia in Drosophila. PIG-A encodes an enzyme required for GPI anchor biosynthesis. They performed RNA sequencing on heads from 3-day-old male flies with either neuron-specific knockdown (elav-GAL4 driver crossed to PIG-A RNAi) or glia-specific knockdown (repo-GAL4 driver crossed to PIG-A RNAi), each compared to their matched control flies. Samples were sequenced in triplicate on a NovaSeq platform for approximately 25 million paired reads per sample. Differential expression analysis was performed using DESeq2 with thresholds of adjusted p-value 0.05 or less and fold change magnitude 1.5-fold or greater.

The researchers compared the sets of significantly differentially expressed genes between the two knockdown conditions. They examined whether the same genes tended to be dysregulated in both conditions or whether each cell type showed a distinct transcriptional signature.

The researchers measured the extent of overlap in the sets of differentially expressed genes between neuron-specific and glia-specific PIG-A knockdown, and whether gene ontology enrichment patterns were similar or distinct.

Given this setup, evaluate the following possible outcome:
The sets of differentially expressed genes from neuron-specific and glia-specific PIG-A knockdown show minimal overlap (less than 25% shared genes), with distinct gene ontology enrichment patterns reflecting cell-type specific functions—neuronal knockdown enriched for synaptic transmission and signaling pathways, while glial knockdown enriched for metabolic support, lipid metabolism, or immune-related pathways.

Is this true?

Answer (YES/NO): NO